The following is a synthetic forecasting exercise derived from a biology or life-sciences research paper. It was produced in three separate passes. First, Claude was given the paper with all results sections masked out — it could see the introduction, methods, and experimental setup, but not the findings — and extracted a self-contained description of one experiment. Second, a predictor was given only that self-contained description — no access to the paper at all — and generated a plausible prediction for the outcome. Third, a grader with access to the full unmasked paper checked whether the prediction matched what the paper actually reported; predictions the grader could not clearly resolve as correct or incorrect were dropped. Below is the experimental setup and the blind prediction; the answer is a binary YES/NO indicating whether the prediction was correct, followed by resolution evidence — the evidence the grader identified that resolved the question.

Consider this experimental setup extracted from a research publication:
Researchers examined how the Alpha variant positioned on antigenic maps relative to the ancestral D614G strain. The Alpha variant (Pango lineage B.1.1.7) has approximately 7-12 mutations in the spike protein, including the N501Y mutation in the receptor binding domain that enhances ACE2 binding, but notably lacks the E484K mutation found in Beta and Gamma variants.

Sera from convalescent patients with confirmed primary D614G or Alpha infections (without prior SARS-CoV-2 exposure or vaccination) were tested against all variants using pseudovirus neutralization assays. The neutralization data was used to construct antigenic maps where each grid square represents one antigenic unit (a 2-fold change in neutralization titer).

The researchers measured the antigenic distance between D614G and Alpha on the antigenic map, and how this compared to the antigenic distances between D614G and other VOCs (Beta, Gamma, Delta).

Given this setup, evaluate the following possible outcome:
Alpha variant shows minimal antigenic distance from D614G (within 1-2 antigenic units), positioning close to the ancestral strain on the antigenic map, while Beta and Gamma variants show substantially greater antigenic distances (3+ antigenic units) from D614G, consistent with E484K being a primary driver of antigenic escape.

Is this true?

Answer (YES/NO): NO